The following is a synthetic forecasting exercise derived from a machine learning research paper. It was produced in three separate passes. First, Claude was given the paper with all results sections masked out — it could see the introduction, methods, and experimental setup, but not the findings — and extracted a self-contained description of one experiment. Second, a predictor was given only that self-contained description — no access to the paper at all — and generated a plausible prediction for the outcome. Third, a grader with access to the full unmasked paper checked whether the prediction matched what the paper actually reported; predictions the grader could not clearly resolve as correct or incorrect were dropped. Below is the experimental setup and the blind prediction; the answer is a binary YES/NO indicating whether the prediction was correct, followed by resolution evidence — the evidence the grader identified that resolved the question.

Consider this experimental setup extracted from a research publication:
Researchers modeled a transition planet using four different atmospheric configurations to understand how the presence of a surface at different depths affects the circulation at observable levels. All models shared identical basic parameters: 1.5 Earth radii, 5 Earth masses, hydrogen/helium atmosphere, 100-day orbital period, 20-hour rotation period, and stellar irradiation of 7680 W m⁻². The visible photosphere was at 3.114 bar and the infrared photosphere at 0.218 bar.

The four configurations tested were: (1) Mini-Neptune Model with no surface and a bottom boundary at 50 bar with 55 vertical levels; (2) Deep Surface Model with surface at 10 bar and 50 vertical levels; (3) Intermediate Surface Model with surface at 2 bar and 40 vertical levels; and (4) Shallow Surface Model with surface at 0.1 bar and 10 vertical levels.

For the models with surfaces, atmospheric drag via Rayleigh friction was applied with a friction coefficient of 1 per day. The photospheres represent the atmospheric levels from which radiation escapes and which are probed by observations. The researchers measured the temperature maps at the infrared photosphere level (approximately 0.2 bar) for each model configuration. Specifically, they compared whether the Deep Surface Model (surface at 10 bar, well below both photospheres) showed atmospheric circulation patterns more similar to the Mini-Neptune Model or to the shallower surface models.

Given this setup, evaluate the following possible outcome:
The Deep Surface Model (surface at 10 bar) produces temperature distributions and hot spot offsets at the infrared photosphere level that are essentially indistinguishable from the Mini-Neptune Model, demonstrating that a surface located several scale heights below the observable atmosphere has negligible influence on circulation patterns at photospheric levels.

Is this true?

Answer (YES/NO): NO